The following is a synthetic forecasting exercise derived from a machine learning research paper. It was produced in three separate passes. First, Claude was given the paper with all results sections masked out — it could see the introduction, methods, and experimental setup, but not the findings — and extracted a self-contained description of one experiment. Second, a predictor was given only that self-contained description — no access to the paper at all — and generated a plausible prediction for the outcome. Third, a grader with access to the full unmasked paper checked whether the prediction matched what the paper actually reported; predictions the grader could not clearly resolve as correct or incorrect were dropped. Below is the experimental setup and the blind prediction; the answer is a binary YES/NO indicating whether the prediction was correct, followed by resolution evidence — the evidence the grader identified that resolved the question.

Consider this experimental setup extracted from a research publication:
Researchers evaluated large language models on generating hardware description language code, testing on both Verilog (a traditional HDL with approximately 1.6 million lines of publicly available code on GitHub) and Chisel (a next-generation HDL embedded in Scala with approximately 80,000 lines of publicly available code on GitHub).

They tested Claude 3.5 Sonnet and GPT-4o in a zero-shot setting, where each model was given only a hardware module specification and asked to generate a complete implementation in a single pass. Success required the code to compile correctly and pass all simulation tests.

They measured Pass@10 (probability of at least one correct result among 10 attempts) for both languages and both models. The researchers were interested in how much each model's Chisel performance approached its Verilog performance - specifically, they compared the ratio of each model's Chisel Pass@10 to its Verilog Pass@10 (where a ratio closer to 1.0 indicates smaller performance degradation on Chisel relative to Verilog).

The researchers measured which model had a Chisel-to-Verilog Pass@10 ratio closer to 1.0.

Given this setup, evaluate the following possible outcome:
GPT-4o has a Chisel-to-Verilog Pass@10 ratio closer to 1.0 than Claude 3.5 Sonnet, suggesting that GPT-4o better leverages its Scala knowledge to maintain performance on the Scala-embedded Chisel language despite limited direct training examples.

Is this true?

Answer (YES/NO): YES